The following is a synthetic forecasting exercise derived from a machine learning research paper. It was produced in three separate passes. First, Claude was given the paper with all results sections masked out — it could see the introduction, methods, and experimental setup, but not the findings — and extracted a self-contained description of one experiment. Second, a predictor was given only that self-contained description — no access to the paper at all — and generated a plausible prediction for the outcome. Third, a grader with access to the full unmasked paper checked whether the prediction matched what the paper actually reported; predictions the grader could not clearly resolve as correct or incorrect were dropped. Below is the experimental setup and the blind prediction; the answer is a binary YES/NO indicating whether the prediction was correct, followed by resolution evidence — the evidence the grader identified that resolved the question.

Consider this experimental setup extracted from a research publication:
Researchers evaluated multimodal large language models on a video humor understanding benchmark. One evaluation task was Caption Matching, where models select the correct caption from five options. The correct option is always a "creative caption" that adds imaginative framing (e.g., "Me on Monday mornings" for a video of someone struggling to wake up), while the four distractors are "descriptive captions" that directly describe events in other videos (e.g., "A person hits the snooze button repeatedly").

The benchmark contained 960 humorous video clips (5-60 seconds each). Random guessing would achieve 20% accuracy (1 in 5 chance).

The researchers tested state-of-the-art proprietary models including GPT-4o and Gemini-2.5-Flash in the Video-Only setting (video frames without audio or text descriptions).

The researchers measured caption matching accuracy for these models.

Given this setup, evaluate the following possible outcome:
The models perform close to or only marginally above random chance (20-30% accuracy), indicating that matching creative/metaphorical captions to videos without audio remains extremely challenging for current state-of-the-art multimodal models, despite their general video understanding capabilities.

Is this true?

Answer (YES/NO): NO